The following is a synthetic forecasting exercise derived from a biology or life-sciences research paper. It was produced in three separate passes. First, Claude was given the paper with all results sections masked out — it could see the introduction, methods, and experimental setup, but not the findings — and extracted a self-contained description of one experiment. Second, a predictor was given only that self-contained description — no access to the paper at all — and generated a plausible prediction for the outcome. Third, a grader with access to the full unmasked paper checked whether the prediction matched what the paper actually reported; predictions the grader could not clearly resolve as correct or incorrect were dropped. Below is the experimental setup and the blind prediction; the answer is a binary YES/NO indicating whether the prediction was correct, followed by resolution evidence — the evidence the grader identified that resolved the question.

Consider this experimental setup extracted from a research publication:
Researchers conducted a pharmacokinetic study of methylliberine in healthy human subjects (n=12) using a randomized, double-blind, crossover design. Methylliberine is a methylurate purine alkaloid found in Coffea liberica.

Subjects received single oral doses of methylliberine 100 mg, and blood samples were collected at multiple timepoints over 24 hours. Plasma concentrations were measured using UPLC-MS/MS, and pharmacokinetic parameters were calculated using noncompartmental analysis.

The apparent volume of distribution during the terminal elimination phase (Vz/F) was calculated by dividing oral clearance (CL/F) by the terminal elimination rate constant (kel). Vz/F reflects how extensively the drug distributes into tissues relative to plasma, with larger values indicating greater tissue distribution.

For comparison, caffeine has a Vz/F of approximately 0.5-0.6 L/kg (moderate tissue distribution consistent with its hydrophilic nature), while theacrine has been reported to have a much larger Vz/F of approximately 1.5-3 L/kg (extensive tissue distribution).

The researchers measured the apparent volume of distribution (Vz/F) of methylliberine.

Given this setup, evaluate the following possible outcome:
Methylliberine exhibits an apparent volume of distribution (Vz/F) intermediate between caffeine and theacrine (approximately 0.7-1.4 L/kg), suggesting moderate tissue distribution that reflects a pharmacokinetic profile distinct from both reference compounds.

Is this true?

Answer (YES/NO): NO